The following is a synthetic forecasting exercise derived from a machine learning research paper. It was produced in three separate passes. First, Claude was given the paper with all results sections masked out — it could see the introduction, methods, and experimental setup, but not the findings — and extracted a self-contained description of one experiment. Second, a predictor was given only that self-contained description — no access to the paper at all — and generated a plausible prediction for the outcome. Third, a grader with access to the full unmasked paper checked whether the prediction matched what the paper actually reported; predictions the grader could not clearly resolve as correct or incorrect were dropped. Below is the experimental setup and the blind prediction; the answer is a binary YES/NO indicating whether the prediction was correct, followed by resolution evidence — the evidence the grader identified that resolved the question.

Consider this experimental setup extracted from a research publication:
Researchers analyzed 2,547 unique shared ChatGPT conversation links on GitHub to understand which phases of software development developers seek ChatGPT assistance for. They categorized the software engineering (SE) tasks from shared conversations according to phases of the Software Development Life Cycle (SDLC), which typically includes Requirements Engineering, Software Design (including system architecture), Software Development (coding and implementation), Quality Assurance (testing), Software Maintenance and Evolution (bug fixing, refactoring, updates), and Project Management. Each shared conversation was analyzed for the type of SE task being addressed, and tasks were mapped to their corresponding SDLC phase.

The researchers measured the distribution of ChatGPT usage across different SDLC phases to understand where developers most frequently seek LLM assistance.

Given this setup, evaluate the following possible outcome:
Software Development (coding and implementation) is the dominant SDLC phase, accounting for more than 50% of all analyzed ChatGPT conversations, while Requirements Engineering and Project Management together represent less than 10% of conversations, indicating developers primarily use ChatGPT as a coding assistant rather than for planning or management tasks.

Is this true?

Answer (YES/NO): NO